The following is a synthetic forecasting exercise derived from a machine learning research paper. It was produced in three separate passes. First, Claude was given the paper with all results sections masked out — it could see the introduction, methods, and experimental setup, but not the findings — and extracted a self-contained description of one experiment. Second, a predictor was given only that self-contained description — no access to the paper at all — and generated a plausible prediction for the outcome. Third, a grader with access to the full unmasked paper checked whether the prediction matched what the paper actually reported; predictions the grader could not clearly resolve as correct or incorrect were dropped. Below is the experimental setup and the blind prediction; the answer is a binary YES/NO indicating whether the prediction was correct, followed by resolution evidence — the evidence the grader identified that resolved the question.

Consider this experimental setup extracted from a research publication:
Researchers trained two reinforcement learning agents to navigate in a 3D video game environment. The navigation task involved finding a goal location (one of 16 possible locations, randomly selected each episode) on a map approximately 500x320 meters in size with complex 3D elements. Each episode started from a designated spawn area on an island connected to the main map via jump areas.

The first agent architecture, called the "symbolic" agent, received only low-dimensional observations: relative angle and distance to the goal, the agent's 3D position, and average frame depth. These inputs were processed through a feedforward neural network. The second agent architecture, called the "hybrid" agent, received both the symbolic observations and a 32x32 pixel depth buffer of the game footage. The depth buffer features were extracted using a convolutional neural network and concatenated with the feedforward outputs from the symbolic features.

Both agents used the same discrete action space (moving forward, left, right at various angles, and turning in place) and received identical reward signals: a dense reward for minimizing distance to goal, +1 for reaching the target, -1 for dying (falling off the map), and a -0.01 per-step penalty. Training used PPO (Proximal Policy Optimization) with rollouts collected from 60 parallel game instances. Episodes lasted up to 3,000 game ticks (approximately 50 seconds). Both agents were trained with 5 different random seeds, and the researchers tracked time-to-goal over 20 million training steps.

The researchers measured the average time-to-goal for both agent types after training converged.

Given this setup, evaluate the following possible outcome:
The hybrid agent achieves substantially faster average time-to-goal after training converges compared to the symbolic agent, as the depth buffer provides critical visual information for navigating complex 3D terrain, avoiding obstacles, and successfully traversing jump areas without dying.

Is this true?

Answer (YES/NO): NO